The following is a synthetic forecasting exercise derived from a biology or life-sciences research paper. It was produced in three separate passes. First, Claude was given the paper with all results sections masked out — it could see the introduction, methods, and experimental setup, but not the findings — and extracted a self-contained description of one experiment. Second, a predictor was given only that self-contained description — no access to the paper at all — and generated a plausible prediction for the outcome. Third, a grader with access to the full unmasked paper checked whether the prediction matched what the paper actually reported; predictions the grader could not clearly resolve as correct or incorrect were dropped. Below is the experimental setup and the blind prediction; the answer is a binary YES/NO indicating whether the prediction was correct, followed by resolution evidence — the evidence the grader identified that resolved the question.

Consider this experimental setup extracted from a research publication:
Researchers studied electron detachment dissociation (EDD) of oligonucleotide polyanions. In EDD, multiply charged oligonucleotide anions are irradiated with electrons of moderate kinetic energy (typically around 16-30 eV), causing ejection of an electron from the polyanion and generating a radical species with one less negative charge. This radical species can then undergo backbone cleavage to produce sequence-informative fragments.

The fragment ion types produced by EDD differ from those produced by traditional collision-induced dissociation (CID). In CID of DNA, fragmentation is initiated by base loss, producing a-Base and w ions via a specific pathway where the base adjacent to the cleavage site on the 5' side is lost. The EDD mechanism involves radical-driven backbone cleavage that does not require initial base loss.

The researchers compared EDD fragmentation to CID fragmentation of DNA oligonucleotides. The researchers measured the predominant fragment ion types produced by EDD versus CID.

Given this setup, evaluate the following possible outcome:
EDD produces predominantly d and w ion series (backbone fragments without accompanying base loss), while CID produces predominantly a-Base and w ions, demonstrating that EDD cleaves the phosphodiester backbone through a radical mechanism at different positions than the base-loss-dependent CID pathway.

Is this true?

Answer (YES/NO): NO